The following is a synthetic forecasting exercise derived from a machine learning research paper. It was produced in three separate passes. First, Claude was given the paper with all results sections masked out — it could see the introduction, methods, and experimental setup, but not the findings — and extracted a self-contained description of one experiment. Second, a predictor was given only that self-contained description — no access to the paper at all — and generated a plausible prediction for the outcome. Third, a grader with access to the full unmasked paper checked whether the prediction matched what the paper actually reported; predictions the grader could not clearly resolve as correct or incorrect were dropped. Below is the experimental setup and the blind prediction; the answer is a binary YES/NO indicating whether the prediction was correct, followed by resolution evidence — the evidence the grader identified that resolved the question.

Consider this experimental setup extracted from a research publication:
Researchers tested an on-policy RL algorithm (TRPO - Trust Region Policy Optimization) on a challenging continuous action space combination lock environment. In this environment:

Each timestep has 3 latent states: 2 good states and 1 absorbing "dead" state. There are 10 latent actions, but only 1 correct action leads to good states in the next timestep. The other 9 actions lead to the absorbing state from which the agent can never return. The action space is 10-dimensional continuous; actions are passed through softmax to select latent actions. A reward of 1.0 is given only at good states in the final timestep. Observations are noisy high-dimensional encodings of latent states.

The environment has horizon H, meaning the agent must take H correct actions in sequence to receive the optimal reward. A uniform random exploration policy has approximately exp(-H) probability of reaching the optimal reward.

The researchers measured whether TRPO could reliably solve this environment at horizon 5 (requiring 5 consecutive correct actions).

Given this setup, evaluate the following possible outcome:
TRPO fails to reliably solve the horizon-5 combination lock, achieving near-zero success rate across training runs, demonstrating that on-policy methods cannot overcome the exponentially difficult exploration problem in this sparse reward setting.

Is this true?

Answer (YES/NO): YES